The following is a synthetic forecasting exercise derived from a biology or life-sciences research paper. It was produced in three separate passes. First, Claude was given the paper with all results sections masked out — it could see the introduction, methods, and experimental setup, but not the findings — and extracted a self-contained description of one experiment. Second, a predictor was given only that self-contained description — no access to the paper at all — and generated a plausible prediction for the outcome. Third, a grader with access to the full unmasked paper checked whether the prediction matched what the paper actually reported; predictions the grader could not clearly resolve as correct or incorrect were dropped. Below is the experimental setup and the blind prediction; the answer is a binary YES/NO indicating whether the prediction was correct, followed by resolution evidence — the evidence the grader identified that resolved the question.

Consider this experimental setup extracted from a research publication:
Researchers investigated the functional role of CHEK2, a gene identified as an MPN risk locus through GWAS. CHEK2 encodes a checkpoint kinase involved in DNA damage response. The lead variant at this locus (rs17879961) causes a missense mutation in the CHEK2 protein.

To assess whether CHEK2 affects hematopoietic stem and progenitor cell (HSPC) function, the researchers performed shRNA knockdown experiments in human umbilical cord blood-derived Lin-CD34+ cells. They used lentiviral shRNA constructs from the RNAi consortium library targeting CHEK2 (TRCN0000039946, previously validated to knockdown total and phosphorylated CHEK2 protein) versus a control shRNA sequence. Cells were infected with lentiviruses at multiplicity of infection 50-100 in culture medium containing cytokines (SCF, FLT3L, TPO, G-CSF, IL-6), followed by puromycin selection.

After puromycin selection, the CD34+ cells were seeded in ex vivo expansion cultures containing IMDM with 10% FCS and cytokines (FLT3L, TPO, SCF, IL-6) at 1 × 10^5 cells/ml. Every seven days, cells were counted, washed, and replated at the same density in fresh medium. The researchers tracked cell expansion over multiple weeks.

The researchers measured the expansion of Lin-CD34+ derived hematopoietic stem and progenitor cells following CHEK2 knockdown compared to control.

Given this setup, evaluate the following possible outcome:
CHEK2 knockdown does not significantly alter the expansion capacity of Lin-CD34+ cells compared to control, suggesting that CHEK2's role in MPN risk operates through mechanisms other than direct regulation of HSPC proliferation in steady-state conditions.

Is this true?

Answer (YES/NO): NO